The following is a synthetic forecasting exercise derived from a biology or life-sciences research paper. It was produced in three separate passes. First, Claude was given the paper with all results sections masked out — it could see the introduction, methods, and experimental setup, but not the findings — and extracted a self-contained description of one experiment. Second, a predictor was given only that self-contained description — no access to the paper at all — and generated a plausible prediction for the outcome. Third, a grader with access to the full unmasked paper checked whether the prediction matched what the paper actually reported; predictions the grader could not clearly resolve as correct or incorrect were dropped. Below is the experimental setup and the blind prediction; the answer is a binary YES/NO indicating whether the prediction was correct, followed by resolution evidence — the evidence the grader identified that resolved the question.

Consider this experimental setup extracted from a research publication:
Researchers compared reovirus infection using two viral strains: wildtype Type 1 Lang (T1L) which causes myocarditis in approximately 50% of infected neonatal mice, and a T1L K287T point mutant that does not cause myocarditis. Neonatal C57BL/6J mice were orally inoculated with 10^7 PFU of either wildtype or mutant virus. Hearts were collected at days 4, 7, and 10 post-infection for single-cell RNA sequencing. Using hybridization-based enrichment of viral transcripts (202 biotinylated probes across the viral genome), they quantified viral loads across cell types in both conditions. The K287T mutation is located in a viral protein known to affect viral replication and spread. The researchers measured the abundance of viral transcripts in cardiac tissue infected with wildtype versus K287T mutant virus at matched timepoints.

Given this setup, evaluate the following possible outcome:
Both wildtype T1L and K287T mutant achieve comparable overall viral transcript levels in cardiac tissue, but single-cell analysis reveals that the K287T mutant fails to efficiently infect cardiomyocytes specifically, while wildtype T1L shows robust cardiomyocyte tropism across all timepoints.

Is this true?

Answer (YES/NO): NO